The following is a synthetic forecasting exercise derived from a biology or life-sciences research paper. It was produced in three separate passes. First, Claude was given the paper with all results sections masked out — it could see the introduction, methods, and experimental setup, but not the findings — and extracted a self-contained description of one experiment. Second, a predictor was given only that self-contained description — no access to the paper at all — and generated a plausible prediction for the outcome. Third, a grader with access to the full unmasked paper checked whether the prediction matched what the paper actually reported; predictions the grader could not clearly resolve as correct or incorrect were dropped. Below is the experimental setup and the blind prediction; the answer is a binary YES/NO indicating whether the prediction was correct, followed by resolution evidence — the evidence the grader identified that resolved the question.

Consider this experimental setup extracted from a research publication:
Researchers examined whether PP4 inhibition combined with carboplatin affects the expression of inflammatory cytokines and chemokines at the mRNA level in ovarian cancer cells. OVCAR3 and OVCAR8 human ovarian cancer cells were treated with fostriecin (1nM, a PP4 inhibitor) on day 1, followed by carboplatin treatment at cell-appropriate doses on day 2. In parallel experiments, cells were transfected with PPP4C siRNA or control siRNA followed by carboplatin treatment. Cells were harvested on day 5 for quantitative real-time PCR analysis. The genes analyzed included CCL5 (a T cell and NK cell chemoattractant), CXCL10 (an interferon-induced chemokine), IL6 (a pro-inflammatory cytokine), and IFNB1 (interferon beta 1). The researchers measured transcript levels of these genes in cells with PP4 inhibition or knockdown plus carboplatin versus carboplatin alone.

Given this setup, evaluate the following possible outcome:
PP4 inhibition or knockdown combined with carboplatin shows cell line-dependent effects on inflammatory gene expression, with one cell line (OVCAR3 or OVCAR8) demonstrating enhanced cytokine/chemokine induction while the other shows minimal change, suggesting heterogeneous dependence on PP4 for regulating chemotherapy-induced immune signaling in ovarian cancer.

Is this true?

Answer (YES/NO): NO